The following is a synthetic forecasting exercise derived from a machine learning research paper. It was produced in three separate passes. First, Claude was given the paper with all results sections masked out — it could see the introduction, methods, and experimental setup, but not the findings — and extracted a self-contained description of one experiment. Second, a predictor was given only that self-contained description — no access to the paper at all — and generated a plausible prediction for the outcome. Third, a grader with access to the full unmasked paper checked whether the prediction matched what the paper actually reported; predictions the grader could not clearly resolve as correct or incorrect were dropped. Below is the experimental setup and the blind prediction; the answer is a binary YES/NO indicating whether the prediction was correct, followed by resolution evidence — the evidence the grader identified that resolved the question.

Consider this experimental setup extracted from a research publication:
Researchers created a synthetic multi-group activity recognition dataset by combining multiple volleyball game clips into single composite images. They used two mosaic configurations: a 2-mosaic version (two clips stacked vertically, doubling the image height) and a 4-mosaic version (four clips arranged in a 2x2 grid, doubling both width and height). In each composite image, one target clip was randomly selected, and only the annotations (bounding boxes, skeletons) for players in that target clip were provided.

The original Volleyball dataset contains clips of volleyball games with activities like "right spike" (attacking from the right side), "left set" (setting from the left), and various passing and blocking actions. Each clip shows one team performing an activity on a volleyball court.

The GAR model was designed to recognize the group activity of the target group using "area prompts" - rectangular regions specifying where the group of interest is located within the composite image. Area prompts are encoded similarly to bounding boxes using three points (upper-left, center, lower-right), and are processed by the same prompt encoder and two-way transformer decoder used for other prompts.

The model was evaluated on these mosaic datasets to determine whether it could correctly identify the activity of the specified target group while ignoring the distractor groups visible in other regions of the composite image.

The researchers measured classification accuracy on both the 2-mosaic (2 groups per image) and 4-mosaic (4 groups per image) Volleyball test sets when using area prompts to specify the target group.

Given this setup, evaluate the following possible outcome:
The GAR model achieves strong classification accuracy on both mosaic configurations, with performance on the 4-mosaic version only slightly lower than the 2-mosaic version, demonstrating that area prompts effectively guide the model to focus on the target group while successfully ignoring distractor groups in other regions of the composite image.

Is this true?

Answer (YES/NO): NO